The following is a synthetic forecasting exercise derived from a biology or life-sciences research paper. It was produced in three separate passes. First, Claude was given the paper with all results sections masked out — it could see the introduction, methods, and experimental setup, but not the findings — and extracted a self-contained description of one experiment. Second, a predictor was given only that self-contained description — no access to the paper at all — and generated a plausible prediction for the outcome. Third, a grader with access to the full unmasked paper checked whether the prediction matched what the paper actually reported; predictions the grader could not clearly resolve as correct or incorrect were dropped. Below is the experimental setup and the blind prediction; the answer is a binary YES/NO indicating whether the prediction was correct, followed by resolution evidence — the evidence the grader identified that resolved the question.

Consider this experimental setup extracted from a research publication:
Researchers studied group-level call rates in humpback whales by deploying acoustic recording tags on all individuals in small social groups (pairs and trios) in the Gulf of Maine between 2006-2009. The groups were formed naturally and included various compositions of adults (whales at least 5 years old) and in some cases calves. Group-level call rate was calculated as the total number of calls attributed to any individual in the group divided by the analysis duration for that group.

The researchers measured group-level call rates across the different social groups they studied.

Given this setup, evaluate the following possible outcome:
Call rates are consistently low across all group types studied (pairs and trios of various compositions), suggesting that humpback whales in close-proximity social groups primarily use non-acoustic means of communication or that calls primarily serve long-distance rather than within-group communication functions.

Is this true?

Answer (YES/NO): NO